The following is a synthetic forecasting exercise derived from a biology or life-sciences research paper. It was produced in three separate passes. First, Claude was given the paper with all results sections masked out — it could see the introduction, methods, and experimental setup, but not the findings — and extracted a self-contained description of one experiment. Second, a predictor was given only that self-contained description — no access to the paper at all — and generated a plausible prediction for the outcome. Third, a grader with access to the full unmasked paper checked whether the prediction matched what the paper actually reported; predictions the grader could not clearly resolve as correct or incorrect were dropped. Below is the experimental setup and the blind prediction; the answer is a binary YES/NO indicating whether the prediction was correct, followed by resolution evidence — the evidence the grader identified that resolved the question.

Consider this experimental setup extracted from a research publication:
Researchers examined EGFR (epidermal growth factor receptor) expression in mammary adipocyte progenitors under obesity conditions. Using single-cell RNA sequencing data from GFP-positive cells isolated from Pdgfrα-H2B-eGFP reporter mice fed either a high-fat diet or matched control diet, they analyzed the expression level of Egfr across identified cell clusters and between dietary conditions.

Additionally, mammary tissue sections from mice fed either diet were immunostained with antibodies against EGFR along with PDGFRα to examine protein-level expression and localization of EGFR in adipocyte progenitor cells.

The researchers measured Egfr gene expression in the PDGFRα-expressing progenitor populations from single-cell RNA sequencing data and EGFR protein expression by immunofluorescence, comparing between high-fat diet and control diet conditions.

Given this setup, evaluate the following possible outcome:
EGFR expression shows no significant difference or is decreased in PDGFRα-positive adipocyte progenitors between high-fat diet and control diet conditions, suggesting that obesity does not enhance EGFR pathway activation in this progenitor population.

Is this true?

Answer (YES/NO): NO